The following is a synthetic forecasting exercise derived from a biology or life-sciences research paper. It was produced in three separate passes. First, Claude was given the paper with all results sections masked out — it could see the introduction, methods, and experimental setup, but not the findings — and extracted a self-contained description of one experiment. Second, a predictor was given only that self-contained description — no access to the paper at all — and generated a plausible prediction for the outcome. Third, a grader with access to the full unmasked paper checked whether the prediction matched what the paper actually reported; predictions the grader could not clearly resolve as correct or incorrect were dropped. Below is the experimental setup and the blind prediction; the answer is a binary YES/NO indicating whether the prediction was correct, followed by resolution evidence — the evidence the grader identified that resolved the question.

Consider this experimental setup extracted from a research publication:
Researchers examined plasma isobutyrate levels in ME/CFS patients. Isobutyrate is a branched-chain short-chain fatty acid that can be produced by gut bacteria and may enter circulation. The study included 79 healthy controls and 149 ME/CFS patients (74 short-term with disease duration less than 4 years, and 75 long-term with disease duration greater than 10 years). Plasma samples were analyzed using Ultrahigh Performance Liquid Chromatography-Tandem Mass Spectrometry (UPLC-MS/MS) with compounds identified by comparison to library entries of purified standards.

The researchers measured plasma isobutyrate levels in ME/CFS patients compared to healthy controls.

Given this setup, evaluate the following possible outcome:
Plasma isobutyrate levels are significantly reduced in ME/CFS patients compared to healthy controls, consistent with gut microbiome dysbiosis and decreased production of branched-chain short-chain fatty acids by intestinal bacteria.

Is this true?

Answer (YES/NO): YES